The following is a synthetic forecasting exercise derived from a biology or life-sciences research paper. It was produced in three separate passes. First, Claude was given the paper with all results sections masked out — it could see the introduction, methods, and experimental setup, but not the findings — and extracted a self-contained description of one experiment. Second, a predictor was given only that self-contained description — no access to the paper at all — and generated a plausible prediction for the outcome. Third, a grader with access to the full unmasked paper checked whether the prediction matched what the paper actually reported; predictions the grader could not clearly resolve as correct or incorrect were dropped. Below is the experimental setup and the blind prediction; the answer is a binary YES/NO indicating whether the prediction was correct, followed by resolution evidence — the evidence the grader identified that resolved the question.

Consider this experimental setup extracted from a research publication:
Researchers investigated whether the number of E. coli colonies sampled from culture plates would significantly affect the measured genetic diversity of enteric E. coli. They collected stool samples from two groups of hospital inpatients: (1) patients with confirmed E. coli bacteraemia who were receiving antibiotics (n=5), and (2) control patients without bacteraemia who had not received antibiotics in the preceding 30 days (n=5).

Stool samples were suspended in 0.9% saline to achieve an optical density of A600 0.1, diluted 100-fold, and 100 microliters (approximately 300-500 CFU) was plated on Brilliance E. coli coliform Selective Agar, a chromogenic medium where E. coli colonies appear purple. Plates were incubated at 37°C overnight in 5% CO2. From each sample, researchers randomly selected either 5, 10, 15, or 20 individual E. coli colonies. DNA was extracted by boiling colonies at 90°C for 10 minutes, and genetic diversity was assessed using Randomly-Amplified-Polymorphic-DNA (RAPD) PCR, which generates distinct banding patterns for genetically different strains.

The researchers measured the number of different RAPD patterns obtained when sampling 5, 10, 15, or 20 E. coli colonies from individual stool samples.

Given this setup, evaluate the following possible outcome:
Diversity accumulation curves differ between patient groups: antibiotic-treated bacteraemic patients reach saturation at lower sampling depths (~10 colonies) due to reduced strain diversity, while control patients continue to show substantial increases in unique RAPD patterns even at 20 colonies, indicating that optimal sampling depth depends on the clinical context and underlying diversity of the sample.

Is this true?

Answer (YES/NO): NO